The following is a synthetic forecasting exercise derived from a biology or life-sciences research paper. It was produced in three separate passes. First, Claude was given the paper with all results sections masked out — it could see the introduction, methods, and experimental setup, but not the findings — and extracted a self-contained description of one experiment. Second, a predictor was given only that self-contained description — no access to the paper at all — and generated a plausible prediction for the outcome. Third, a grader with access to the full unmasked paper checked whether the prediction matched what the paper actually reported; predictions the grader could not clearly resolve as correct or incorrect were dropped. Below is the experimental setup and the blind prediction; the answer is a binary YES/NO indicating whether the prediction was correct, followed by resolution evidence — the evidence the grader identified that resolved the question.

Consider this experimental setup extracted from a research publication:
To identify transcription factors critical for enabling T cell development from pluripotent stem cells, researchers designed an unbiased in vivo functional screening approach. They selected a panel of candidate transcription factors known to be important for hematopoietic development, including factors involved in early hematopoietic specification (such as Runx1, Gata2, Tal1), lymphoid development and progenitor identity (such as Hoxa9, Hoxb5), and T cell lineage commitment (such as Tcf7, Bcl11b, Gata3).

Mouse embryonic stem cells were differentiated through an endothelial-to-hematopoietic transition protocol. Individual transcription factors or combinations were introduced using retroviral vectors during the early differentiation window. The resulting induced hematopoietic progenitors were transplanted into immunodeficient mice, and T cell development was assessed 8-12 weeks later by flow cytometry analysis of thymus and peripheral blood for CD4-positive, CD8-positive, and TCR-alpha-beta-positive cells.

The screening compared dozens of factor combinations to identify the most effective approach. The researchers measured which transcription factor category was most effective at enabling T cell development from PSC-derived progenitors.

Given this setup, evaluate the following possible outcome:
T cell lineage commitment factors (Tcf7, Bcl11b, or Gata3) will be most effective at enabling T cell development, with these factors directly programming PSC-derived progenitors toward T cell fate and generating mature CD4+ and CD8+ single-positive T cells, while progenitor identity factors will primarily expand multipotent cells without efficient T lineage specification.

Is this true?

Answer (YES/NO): NO